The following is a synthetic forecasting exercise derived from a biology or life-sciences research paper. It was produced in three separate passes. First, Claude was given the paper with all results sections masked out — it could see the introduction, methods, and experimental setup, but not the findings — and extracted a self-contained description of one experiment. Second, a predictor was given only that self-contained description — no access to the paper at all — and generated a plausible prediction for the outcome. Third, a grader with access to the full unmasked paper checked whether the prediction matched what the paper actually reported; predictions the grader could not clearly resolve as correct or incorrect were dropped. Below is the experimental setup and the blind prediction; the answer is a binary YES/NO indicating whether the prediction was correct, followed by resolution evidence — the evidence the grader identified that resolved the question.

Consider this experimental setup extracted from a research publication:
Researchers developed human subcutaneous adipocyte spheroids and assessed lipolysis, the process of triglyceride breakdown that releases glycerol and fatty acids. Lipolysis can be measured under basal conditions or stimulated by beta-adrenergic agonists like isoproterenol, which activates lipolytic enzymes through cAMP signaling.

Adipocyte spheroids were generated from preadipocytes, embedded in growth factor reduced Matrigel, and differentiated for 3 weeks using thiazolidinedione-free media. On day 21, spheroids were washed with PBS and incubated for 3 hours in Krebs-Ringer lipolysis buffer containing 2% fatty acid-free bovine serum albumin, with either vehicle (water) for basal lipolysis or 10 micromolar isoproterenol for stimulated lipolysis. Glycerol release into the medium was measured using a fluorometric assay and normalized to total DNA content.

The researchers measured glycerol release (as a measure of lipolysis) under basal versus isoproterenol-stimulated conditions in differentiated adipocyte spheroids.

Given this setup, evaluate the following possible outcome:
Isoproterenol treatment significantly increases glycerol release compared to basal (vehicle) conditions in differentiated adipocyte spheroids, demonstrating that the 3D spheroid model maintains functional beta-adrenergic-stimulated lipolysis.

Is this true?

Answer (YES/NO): YES